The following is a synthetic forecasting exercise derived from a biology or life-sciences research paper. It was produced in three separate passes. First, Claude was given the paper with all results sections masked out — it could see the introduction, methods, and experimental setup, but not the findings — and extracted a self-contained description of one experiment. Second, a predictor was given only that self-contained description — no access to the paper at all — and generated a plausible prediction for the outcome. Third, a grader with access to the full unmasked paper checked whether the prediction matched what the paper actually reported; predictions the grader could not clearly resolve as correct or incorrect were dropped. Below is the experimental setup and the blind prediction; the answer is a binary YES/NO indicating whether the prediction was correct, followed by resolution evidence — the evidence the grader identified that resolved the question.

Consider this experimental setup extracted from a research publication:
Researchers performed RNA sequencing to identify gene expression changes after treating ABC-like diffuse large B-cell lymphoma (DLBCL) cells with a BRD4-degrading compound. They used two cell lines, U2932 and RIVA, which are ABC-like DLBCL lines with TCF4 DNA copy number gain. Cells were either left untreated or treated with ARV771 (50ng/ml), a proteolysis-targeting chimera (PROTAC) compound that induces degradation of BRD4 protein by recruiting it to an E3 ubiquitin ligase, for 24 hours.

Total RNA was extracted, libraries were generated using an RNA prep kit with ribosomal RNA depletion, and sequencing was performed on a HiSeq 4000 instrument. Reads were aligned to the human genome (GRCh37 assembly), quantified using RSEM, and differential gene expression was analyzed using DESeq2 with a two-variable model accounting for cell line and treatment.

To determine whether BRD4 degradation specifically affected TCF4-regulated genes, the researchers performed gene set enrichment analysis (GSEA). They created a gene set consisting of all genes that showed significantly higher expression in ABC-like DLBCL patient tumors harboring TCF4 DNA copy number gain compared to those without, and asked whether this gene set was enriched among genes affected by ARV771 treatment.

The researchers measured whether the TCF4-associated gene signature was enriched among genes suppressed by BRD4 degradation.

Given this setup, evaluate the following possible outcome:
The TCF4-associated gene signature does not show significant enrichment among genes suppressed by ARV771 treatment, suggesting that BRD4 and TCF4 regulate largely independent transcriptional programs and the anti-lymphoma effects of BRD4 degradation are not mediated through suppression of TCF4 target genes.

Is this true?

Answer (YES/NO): NO